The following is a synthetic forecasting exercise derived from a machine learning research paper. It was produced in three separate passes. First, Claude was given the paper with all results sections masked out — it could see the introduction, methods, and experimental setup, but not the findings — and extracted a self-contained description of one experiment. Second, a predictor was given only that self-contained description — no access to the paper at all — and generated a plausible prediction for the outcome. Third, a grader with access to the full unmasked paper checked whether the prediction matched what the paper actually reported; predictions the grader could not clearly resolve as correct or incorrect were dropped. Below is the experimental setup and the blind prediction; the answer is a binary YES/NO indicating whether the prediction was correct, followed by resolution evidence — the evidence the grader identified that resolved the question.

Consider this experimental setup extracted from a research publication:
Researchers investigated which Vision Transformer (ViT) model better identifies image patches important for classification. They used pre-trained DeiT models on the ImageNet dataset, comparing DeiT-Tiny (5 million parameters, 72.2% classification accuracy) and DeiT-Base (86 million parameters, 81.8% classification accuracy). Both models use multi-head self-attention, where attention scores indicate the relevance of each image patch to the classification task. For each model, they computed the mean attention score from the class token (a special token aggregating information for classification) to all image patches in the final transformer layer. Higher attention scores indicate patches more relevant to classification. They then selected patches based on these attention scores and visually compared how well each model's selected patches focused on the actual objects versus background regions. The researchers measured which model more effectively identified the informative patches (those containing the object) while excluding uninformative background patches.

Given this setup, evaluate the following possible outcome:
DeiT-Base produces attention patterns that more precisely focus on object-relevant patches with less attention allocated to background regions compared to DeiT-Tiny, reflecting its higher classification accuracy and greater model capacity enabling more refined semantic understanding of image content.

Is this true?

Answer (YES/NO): NO